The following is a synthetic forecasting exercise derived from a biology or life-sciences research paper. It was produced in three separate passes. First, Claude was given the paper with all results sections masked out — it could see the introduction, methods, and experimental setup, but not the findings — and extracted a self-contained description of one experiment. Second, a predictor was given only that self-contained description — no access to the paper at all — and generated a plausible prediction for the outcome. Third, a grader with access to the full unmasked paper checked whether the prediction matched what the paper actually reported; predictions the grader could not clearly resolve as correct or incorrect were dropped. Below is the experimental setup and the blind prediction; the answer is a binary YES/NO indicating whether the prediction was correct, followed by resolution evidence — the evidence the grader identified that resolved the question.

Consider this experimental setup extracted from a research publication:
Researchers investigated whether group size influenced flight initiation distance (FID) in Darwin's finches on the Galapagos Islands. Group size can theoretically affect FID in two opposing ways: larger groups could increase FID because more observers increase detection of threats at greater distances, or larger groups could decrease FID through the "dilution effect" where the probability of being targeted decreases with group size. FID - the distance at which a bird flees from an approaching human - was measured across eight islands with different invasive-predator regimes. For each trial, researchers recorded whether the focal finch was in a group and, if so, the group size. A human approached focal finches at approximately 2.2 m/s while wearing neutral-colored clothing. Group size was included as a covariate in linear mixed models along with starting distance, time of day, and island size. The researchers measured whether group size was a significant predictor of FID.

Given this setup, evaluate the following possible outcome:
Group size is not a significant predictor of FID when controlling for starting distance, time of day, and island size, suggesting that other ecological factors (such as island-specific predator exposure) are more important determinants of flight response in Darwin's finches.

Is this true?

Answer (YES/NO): NO